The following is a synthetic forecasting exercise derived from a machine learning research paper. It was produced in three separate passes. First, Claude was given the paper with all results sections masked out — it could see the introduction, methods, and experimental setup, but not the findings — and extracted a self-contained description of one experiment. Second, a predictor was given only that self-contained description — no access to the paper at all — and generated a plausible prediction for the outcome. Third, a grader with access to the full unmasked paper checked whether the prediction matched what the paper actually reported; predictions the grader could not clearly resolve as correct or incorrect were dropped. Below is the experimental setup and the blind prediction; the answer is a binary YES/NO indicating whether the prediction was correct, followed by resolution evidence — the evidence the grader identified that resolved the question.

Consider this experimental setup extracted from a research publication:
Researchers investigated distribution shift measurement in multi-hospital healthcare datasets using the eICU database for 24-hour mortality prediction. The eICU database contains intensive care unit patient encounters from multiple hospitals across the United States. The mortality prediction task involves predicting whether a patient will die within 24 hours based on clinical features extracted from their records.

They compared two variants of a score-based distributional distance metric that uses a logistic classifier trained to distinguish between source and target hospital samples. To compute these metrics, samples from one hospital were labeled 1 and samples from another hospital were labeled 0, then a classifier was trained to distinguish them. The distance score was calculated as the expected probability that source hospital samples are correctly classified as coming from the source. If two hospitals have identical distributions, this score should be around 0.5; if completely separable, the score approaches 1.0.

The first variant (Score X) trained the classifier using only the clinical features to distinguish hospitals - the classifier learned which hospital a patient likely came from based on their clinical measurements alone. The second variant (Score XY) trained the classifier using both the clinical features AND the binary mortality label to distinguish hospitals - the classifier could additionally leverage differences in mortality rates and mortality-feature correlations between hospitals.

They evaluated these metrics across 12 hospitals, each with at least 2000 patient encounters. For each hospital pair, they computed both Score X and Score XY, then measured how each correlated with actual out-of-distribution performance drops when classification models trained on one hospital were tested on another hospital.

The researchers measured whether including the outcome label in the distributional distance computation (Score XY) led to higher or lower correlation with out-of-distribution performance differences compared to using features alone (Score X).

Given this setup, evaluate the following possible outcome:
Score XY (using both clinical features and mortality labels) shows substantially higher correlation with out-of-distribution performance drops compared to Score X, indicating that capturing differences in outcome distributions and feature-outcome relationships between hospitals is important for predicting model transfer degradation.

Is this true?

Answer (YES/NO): NO